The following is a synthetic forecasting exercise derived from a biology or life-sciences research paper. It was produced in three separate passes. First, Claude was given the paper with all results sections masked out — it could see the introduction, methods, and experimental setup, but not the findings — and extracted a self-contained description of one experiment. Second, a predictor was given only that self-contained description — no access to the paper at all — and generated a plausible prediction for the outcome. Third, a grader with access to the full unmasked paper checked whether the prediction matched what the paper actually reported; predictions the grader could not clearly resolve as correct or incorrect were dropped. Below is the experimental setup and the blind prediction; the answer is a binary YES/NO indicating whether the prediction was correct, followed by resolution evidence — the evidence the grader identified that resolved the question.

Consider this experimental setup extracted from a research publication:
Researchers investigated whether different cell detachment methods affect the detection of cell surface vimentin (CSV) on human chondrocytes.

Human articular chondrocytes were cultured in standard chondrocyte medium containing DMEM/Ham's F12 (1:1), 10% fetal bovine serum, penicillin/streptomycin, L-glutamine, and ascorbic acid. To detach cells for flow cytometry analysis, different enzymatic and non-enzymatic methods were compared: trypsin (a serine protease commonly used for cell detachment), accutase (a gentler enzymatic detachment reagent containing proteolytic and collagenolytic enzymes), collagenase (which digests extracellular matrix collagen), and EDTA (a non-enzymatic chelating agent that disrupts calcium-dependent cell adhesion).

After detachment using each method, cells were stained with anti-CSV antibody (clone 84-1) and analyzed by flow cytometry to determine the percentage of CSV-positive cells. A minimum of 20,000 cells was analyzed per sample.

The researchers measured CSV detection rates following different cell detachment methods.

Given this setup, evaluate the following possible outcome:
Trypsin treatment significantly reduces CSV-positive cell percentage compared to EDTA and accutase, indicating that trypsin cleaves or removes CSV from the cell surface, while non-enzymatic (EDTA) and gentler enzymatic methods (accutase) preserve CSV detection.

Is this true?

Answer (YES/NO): NO